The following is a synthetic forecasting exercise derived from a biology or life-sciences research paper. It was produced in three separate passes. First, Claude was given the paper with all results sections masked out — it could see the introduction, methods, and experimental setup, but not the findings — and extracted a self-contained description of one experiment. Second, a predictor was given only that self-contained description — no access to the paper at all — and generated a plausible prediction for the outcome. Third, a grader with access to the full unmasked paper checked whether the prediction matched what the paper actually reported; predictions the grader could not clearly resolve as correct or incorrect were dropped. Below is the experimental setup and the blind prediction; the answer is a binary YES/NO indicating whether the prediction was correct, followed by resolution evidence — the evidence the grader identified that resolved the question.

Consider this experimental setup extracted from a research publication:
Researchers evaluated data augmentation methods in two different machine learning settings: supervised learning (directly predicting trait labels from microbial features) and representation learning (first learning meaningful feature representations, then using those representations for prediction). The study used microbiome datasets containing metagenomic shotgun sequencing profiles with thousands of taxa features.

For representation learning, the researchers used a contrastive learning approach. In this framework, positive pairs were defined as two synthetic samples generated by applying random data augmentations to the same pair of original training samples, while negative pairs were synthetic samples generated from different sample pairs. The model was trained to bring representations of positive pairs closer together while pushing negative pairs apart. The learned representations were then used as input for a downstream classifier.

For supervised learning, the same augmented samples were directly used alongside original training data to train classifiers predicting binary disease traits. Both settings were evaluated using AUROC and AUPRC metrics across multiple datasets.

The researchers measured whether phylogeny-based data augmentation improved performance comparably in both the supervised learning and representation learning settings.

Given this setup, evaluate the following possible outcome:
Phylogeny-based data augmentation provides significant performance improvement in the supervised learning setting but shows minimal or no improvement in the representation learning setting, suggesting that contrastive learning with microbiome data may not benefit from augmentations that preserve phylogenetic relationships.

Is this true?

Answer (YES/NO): NO